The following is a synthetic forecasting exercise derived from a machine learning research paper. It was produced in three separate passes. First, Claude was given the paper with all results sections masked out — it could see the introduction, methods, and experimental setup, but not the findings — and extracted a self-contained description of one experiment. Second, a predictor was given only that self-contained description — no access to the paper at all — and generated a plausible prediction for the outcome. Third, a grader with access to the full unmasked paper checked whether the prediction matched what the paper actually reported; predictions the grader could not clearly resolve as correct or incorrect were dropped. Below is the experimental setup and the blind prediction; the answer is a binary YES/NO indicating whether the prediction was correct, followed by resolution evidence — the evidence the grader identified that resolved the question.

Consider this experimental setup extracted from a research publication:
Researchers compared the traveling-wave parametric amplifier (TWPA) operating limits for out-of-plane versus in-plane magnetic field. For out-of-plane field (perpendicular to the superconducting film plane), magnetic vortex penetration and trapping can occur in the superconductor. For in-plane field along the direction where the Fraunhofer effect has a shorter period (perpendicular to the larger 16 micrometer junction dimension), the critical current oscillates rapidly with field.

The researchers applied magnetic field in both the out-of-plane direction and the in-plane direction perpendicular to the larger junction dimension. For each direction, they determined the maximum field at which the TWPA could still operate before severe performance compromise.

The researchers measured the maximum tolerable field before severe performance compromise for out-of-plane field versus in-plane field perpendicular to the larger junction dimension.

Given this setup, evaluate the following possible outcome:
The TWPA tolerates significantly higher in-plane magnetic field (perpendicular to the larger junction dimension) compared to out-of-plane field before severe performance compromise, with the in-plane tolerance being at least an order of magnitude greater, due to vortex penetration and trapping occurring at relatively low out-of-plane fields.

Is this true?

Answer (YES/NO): NO